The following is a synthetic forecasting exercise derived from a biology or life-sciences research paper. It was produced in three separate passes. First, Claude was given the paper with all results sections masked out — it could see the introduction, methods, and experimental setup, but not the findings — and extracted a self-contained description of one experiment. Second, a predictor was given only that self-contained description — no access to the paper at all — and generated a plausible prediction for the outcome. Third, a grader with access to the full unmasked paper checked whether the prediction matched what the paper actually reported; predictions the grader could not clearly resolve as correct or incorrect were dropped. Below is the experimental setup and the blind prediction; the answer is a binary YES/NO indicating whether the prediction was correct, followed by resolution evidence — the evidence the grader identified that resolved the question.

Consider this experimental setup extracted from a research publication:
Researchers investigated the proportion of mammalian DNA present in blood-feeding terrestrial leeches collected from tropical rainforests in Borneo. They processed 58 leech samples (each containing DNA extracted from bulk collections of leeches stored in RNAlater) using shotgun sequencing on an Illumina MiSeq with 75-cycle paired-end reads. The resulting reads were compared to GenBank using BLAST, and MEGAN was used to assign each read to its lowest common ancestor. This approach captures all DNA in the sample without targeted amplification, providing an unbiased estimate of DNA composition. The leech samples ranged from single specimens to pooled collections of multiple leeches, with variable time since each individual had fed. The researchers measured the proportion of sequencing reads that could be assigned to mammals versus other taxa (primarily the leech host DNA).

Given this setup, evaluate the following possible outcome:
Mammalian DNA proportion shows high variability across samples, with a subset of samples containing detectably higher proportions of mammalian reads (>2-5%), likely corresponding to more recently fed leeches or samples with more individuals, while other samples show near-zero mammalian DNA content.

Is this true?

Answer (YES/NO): NO